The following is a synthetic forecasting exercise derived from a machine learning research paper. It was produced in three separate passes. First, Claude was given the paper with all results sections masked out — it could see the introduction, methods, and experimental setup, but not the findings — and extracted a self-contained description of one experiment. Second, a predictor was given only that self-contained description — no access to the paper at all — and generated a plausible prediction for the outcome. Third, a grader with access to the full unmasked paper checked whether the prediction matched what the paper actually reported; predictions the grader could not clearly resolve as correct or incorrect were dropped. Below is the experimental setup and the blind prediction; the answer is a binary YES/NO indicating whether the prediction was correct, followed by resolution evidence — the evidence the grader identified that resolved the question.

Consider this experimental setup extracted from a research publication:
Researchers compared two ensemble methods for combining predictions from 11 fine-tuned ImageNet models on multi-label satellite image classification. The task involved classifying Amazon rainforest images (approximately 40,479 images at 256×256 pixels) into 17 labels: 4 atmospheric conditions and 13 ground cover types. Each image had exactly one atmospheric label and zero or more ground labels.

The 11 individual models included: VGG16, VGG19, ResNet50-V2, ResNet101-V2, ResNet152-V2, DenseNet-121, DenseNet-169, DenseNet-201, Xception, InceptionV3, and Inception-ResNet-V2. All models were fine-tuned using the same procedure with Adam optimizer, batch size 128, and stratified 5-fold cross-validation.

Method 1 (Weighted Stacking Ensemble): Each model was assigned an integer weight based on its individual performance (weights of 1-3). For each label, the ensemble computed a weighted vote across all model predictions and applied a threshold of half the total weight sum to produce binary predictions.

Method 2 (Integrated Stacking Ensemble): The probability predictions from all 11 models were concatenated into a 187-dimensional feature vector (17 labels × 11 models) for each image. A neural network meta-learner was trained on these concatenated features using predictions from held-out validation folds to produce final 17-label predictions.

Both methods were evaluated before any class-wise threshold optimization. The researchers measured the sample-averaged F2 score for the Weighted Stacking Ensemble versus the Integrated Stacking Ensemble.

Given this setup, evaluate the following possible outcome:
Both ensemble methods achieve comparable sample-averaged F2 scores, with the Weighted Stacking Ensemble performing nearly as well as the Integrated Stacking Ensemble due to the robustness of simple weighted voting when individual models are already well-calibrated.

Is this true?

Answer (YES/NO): YES